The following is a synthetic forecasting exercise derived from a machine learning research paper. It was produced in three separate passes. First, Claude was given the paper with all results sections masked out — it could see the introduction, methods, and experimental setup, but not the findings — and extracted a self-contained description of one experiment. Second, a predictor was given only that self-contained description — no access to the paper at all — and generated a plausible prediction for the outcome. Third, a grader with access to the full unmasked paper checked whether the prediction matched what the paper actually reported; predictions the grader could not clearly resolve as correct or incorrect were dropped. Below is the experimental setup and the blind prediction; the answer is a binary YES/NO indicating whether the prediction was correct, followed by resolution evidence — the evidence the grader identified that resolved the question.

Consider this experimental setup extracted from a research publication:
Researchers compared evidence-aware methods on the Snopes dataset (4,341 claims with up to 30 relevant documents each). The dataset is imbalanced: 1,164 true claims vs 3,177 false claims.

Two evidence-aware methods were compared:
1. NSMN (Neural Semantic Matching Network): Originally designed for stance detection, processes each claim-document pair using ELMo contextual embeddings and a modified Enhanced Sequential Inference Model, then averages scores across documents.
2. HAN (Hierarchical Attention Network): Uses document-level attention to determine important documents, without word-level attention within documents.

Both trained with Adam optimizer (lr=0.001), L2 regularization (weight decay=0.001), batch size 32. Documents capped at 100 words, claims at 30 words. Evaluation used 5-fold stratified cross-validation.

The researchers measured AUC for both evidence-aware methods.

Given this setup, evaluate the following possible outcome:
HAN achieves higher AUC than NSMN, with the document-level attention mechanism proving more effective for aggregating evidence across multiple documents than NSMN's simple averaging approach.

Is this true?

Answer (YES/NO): NO